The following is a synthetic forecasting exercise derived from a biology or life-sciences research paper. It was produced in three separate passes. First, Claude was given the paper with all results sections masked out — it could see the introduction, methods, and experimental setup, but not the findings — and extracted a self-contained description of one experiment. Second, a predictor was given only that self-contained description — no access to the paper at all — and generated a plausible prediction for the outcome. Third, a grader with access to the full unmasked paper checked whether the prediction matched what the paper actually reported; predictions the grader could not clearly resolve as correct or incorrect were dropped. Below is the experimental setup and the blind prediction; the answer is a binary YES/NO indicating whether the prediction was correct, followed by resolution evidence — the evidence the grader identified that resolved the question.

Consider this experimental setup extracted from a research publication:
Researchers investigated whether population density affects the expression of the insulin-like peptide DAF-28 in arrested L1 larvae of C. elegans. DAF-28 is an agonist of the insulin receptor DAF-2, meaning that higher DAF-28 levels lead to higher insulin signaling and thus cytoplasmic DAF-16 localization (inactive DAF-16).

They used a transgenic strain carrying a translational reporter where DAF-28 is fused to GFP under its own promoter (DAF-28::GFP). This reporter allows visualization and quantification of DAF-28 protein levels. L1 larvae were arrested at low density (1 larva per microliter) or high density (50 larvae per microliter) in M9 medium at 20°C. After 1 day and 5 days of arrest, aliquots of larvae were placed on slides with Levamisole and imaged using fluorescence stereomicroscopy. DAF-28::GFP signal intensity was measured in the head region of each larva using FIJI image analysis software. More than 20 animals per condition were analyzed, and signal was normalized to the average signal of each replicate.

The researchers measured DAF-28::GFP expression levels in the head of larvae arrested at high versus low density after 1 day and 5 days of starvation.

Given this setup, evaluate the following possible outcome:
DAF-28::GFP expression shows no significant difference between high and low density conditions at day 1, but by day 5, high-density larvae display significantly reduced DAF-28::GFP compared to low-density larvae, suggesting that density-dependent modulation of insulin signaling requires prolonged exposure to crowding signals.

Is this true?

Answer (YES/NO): NO